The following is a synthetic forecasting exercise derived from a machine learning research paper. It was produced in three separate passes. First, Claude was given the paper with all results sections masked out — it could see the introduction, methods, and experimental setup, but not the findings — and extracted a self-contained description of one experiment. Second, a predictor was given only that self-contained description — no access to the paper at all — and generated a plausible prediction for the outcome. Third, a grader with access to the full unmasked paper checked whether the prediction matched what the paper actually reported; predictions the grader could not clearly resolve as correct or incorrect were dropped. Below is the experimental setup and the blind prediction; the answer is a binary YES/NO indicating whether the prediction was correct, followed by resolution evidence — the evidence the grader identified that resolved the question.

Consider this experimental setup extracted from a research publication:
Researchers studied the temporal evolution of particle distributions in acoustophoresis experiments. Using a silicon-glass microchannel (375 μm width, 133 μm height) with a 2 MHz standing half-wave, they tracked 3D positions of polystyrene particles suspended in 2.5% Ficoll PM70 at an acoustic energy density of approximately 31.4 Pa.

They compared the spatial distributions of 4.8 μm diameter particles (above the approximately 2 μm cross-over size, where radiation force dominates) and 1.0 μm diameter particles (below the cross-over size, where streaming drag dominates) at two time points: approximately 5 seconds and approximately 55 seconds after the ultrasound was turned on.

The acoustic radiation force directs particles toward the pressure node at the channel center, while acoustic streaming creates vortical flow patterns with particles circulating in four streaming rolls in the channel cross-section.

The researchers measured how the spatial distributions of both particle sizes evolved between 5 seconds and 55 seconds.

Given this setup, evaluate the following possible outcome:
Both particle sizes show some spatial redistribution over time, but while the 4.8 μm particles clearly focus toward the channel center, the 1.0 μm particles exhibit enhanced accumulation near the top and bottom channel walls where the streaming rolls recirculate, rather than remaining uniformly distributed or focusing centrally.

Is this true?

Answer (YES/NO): YES